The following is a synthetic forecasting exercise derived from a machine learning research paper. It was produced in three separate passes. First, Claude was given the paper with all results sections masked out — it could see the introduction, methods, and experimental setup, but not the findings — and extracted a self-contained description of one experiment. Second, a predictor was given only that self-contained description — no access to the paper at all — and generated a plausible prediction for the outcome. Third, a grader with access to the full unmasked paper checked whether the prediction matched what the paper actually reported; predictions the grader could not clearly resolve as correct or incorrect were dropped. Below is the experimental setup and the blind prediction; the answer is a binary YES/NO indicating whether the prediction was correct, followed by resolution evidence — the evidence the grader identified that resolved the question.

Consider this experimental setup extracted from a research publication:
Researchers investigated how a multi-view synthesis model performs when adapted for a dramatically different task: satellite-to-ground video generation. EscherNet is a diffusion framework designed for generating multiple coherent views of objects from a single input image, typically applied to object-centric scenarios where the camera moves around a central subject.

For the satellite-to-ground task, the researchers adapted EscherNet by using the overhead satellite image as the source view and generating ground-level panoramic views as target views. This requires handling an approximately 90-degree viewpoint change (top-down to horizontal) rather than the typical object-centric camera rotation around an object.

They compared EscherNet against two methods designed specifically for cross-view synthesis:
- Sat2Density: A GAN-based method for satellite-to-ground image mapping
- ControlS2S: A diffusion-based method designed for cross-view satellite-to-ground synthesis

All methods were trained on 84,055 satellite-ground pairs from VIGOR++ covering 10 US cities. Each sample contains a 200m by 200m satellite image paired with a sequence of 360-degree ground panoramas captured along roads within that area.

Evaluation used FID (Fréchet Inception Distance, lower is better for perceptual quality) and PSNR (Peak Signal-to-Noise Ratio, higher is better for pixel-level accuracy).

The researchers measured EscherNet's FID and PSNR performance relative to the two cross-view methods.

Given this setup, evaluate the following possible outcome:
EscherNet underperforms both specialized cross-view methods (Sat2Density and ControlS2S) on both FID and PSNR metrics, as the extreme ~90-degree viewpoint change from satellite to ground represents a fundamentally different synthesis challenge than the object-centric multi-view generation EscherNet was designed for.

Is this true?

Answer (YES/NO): NO